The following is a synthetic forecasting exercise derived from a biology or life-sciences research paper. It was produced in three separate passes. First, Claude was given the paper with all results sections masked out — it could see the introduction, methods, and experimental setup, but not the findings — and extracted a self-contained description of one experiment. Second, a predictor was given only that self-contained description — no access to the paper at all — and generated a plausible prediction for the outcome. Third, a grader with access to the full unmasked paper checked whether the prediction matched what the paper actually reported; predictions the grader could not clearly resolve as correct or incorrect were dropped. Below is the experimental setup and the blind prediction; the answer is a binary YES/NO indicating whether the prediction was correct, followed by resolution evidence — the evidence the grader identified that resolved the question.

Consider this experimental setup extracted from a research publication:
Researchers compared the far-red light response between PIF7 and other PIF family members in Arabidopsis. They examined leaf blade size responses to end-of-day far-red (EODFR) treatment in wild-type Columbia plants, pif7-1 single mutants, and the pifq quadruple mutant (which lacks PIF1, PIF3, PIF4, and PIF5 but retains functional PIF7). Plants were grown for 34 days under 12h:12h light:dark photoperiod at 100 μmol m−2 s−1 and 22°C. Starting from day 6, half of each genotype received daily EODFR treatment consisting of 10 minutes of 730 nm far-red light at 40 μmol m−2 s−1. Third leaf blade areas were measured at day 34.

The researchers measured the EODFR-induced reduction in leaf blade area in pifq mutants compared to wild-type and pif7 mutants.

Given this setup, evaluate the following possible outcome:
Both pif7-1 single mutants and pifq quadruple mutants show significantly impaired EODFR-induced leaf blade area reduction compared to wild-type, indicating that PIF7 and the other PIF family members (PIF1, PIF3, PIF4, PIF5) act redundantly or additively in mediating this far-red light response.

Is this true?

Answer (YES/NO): NO